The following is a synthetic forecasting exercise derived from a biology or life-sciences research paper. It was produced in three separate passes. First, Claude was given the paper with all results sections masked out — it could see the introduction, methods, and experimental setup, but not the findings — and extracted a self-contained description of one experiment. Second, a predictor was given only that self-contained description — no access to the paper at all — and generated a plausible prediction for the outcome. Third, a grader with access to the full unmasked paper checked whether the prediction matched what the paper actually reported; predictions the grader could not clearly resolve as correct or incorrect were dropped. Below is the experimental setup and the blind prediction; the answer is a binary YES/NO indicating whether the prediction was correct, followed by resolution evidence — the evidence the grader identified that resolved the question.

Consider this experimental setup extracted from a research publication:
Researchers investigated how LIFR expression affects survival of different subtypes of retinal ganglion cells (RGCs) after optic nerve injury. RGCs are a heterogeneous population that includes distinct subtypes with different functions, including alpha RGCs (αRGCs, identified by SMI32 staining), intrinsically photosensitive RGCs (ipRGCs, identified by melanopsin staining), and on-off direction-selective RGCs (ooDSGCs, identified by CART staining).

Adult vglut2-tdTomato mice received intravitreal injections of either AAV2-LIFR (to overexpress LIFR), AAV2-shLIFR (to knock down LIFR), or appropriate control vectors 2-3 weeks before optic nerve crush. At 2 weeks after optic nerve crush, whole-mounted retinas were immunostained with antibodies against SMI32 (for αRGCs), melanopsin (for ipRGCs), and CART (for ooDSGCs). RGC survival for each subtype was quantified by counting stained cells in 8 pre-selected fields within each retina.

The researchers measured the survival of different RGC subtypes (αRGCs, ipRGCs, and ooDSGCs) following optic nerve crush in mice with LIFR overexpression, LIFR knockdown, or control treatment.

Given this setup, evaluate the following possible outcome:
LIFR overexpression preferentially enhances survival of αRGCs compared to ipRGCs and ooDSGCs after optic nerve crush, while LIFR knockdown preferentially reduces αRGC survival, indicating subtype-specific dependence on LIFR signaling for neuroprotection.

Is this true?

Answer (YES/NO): NO